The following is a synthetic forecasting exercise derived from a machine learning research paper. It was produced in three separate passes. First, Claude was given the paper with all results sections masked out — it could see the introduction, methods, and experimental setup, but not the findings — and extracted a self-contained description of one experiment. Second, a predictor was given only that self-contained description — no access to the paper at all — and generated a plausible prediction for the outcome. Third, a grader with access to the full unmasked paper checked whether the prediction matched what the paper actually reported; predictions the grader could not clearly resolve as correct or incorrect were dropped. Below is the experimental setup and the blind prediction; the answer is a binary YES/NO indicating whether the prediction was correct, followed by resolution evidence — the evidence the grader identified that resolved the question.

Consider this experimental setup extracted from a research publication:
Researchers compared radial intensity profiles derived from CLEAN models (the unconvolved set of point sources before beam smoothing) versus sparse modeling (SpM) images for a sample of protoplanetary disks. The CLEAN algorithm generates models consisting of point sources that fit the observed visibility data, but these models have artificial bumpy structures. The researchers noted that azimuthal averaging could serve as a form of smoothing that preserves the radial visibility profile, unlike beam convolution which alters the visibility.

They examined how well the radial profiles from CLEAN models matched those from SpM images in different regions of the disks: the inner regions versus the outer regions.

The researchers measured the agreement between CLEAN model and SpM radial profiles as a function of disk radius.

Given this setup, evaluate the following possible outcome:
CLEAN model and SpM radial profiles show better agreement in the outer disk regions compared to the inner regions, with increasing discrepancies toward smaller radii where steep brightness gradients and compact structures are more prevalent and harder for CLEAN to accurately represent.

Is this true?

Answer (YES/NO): YES